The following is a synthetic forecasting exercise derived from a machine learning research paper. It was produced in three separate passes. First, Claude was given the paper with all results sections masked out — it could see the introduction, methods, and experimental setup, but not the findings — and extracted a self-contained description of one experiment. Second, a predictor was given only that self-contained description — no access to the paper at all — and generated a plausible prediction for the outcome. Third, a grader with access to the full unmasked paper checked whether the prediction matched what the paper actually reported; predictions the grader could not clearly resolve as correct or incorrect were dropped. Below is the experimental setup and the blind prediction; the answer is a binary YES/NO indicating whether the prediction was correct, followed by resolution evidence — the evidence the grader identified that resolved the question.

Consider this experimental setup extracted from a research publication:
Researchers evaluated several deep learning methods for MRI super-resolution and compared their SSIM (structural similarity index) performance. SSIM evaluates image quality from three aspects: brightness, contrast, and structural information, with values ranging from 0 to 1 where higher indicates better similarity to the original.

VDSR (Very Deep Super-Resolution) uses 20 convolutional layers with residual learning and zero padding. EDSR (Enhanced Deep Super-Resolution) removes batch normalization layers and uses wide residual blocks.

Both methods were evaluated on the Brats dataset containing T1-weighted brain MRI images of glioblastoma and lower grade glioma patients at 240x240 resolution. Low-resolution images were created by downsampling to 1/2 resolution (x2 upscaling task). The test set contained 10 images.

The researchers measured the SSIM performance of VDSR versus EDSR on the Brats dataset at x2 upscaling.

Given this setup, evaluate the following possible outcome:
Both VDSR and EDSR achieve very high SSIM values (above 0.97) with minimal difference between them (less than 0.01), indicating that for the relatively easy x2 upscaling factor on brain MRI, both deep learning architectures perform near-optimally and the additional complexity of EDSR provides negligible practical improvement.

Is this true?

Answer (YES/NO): NO